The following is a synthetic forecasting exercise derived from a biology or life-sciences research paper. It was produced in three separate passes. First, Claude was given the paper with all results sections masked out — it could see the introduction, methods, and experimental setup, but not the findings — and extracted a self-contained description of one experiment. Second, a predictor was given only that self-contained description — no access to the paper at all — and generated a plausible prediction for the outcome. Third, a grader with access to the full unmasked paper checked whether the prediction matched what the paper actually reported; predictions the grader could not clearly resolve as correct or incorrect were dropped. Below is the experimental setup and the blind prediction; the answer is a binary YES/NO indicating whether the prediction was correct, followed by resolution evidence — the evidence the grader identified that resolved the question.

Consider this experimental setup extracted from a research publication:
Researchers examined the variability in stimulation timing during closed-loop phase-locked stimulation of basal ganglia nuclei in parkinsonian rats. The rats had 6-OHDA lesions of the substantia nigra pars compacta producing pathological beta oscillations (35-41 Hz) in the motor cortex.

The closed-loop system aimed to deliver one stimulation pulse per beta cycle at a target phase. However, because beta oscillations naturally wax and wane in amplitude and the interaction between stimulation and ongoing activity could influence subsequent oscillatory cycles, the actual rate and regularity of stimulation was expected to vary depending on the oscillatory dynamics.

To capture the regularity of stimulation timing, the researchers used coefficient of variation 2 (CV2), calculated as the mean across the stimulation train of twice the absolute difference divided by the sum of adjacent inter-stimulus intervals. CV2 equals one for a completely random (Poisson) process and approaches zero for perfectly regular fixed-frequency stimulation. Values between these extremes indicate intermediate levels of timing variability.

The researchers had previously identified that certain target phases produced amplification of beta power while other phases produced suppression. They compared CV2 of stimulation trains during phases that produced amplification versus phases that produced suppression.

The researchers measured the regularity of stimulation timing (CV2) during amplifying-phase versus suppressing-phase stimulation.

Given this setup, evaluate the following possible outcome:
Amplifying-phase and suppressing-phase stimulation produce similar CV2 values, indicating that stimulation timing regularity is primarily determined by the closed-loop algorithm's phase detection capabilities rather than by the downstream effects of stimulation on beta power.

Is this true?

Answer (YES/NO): NO